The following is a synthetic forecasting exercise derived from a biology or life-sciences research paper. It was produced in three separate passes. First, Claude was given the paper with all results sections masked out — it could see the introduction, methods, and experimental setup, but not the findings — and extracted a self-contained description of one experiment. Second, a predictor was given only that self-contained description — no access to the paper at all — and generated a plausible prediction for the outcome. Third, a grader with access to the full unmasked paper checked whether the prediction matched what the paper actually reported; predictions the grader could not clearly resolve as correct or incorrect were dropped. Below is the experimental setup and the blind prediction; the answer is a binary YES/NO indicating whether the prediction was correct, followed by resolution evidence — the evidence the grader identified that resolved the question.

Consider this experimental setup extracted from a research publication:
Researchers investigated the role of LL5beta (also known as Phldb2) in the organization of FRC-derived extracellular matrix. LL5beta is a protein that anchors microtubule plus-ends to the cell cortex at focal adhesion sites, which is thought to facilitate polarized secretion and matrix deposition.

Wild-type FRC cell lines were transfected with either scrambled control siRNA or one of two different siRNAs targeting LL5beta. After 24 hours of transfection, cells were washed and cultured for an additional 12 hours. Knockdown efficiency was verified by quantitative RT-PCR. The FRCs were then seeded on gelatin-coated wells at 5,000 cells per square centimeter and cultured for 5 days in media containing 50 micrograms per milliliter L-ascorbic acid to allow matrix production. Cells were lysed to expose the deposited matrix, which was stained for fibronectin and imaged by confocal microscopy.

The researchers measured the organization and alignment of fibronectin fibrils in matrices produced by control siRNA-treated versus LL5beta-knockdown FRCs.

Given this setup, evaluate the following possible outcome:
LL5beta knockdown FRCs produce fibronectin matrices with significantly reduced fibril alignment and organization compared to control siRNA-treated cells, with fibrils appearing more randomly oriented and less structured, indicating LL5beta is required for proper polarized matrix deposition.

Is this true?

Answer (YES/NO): YES